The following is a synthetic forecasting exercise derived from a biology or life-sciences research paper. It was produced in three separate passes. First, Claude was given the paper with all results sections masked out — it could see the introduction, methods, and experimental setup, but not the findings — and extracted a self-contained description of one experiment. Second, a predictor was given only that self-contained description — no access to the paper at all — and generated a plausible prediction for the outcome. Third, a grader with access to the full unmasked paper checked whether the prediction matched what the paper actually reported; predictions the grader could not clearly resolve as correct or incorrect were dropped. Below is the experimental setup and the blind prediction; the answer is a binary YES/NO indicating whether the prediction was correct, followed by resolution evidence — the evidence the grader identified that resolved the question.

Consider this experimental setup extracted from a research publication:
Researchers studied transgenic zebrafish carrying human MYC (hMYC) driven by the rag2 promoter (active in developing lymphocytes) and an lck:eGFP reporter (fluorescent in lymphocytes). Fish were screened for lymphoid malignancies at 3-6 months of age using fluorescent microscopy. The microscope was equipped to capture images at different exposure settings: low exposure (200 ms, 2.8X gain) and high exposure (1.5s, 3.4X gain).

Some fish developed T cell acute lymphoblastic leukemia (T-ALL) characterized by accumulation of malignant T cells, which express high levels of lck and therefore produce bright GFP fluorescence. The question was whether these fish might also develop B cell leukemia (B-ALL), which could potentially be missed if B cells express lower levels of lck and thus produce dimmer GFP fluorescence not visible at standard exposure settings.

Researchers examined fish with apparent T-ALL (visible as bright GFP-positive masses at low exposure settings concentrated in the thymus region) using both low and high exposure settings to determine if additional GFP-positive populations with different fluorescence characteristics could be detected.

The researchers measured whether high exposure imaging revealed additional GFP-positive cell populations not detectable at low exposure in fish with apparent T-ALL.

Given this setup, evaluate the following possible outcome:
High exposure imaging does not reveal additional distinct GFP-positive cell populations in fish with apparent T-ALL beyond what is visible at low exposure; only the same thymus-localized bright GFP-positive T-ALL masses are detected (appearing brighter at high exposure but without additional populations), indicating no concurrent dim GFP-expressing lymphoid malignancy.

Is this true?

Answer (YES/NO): NO